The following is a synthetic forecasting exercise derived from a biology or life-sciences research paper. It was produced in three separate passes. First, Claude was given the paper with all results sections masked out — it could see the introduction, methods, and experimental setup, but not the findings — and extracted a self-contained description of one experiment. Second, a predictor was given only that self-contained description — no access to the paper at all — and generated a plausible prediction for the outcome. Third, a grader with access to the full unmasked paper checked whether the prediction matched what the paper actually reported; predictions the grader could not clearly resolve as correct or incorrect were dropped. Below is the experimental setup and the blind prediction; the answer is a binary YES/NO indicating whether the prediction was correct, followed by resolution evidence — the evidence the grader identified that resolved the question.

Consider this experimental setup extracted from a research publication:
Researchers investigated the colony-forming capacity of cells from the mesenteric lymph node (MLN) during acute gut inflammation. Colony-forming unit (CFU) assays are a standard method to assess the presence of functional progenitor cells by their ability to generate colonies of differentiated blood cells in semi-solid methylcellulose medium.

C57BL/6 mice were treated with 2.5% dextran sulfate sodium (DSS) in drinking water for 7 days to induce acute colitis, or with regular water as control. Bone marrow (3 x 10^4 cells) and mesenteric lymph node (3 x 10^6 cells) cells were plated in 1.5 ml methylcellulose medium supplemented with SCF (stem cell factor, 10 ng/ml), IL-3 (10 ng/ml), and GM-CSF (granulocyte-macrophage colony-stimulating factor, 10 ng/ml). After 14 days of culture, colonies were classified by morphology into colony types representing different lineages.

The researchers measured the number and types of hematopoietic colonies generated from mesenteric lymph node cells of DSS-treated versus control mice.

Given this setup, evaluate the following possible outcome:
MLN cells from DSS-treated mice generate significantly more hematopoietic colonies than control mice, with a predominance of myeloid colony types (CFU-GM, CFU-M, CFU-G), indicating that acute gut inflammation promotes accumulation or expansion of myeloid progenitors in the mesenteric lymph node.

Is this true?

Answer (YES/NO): YES